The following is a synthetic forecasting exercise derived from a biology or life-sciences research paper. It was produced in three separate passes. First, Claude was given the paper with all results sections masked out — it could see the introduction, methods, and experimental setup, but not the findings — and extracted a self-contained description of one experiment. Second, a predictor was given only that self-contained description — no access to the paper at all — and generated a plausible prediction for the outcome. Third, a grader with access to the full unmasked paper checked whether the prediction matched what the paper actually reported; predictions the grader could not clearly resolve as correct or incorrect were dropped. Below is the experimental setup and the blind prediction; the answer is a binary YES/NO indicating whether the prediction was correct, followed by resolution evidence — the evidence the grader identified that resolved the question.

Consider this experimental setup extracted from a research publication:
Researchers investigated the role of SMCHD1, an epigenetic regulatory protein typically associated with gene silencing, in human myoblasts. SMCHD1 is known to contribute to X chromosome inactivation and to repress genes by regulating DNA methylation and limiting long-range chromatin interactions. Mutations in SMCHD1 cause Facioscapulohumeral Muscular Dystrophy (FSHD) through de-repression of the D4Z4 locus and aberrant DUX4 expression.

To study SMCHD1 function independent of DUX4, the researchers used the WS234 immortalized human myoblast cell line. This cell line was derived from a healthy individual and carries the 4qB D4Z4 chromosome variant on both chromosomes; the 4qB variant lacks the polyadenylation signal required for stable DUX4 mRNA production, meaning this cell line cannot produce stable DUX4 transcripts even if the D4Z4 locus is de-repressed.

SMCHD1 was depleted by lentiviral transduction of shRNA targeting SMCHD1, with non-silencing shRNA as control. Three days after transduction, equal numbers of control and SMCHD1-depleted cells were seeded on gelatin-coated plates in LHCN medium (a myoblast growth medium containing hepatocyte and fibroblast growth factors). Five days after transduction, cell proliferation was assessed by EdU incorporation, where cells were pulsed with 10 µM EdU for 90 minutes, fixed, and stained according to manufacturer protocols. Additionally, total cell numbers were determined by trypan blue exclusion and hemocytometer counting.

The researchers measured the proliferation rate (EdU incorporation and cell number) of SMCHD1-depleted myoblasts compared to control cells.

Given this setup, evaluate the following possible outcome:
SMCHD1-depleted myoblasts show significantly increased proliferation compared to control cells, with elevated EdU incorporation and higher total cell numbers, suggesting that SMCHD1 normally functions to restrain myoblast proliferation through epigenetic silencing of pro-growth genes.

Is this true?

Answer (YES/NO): NO